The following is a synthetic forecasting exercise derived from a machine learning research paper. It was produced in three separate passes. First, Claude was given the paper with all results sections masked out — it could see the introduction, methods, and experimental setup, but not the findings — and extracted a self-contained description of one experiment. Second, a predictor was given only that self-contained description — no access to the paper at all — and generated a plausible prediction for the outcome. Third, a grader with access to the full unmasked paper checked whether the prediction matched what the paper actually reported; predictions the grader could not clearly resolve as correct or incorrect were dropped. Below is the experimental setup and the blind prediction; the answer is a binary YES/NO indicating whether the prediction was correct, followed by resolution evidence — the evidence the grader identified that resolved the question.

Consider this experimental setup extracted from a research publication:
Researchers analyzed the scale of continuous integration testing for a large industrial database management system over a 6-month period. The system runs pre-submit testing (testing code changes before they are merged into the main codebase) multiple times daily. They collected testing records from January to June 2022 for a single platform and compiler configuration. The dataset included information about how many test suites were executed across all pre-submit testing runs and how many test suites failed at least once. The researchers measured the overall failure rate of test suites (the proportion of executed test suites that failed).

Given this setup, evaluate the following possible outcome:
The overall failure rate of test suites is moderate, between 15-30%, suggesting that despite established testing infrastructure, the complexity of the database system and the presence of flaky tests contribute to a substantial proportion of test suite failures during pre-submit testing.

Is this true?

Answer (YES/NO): NO